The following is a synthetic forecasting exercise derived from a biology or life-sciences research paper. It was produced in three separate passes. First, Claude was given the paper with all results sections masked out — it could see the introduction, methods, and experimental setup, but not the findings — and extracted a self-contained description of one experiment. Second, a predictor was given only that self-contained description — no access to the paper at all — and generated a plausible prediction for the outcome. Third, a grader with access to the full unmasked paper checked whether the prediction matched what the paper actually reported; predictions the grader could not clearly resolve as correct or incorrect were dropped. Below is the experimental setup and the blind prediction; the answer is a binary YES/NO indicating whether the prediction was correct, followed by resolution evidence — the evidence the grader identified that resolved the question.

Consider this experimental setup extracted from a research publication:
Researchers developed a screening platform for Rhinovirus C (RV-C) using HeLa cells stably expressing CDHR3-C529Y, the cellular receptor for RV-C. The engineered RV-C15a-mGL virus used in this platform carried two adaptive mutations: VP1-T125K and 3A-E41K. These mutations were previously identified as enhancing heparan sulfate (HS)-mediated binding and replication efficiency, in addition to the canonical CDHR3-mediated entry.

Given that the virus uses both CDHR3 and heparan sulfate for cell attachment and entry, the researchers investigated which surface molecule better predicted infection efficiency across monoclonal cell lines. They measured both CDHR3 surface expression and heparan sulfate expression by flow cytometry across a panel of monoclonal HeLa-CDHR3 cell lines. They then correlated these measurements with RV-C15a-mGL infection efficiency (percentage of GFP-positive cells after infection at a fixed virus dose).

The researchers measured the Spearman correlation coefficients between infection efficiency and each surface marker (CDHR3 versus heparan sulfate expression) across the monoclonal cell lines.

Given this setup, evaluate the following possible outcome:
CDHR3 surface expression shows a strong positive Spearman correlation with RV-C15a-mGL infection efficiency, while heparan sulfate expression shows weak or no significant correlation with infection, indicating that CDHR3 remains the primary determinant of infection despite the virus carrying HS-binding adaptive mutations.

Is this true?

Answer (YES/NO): NO